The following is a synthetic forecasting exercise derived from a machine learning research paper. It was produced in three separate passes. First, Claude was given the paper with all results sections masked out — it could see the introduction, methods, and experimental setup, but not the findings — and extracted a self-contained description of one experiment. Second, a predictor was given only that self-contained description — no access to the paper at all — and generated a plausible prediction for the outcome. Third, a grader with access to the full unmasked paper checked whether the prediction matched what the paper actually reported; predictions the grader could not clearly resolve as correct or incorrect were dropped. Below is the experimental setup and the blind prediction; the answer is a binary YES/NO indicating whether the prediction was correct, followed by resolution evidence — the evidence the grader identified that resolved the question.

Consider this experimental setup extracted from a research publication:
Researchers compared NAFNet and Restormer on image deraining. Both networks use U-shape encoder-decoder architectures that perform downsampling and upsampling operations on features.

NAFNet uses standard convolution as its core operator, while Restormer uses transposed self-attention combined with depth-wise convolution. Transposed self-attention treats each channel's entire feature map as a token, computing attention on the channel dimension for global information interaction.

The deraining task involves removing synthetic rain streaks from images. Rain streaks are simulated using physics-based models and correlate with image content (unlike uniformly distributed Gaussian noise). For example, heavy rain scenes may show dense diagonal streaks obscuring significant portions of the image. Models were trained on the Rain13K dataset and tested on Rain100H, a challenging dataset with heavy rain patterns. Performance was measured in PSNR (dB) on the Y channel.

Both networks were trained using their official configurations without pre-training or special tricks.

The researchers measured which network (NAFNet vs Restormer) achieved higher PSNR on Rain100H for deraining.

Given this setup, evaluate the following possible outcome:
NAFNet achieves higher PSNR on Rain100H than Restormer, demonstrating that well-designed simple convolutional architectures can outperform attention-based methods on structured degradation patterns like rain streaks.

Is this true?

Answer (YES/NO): YES